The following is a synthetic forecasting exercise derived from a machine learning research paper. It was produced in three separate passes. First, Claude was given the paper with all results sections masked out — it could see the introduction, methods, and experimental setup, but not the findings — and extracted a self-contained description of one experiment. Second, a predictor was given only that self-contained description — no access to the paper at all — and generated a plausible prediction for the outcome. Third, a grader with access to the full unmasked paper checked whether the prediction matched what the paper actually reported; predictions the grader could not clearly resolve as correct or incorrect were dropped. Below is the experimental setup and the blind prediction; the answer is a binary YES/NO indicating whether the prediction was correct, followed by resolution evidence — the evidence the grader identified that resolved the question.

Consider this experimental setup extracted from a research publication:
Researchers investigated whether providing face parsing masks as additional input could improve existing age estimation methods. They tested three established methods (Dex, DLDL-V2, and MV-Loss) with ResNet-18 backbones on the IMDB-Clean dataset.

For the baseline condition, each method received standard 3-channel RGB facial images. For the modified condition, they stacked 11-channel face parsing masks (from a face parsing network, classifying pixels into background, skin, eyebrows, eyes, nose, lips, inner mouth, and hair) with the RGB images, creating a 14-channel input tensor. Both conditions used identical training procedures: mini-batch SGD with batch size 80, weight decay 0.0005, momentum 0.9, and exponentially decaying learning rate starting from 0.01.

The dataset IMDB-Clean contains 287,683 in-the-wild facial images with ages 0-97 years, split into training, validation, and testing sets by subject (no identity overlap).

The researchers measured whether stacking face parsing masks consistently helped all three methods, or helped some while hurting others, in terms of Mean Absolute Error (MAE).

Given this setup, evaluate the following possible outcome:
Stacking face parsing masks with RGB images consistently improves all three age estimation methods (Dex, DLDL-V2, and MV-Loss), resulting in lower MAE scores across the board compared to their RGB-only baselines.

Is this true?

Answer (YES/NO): YES